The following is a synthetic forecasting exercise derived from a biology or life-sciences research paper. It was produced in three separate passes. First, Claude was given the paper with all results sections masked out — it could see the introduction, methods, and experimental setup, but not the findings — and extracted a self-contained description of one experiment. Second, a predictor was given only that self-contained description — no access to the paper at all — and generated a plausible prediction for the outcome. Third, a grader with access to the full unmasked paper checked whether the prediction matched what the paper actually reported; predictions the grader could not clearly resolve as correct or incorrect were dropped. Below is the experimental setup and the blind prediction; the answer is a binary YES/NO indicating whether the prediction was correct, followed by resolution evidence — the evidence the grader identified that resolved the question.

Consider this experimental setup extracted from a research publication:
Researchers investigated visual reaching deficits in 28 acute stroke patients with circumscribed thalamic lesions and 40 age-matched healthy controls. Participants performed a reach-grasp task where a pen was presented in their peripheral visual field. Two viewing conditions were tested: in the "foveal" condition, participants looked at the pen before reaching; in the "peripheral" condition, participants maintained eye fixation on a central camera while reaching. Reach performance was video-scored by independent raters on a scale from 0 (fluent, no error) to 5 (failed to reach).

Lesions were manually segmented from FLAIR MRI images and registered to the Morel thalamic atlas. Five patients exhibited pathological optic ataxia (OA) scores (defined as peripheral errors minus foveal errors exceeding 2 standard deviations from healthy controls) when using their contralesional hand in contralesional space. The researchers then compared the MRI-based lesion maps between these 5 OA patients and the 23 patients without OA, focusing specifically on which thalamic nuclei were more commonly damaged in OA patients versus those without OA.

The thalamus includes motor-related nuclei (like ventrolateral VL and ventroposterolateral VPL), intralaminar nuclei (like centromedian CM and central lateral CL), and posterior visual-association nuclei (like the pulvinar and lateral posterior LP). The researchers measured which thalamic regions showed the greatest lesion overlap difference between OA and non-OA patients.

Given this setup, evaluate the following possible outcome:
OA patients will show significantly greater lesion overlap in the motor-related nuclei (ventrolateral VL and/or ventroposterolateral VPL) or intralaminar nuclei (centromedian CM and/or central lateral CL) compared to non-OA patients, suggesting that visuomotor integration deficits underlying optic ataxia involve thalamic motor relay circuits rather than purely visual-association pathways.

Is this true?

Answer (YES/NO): YES